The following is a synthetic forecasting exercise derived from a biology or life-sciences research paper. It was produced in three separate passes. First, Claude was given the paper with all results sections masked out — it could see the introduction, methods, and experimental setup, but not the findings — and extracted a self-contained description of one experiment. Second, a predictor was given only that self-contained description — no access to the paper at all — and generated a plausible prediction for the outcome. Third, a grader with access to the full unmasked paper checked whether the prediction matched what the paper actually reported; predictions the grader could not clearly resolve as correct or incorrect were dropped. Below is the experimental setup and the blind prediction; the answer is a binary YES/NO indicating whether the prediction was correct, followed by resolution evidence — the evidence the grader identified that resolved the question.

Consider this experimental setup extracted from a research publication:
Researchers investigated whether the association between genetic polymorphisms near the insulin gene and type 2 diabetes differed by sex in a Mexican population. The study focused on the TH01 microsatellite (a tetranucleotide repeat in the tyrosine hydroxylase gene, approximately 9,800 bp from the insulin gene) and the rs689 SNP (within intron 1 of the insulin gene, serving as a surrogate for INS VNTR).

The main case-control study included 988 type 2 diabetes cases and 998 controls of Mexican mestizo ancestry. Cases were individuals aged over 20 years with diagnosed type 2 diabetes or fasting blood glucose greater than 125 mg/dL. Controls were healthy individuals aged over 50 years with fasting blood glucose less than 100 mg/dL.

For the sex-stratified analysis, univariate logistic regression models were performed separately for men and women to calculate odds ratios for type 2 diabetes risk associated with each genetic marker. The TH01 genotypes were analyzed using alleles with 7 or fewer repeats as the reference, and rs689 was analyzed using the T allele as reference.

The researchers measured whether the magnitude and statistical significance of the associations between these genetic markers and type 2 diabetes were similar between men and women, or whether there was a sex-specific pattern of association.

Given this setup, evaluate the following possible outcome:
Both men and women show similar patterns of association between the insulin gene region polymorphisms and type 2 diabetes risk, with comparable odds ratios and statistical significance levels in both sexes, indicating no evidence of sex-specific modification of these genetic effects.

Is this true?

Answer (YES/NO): NO